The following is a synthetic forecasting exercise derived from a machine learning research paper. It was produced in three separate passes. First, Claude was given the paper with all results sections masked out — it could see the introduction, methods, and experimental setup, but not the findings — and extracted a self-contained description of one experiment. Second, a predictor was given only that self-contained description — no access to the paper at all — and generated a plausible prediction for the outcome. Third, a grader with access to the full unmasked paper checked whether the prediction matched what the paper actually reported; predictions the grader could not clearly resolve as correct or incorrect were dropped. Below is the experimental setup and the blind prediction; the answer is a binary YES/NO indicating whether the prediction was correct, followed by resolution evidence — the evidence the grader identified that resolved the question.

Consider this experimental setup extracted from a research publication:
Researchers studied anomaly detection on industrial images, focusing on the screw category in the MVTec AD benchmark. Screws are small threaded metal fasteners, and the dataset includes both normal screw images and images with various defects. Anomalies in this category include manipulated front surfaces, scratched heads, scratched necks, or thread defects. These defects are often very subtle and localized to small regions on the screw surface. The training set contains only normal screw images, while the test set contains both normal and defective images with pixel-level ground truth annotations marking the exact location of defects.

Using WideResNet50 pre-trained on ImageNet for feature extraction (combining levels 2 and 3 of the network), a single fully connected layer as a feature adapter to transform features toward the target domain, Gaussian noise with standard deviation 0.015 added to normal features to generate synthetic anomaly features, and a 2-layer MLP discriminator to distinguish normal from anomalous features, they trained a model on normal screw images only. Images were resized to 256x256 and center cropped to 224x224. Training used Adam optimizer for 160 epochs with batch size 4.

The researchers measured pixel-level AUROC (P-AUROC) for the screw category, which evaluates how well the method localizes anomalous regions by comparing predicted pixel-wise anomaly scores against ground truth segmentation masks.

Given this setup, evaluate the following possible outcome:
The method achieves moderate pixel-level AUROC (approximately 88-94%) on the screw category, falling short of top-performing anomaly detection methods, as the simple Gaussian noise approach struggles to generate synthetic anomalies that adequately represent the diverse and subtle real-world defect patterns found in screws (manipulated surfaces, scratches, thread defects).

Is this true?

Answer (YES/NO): NO